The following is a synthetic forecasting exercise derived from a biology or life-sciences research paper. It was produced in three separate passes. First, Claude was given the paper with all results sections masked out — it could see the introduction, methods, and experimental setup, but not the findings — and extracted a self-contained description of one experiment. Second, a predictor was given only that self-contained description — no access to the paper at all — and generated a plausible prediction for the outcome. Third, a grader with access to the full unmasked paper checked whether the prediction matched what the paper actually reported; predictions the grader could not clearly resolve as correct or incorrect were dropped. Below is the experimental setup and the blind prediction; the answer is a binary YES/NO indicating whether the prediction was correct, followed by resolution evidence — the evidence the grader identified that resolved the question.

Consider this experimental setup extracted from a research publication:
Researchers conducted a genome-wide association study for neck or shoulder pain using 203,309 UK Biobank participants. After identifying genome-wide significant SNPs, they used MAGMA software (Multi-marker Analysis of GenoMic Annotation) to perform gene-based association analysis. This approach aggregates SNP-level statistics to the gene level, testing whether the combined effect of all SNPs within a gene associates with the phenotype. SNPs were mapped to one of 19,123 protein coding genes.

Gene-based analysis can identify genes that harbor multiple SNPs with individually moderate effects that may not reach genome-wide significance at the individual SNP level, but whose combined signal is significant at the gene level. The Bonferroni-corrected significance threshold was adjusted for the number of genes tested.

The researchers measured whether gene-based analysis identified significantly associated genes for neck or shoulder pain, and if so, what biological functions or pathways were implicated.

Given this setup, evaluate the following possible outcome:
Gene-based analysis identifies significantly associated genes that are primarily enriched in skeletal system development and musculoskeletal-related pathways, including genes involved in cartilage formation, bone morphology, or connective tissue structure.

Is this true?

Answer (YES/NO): NO